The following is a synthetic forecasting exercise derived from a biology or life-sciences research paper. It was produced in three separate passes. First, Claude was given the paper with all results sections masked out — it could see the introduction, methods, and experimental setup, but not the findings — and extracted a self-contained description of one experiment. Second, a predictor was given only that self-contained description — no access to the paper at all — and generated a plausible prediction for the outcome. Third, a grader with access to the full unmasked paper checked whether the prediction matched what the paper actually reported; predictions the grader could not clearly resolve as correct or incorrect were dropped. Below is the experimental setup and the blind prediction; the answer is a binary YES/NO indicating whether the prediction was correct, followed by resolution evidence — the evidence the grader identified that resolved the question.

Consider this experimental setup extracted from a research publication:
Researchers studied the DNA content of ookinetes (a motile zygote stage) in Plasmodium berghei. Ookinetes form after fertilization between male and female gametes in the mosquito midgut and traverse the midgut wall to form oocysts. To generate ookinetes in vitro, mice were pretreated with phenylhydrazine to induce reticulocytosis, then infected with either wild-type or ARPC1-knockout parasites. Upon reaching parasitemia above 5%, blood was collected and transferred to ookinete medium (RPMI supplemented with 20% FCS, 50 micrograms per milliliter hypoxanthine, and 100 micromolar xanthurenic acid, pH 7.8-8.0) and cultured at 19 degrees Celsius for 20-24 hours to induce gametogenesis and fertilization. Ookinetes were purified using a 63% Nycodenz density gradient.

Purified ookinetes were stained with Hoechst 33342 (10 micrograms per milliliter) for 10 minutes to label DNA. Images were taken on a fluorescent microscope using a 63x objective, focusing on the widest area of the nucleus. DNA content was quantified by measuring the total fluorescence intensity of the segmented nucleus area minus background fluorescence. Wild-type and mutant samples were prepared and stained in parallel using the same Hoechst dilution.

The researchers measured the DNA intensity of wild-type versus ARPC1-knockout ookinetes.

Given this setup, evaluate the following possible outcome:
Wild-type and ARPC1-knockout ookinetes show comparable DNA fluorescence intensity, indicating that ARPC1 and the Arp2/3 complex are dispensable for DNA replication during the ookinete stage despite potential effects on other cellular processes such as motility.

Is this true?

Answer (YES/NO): NO